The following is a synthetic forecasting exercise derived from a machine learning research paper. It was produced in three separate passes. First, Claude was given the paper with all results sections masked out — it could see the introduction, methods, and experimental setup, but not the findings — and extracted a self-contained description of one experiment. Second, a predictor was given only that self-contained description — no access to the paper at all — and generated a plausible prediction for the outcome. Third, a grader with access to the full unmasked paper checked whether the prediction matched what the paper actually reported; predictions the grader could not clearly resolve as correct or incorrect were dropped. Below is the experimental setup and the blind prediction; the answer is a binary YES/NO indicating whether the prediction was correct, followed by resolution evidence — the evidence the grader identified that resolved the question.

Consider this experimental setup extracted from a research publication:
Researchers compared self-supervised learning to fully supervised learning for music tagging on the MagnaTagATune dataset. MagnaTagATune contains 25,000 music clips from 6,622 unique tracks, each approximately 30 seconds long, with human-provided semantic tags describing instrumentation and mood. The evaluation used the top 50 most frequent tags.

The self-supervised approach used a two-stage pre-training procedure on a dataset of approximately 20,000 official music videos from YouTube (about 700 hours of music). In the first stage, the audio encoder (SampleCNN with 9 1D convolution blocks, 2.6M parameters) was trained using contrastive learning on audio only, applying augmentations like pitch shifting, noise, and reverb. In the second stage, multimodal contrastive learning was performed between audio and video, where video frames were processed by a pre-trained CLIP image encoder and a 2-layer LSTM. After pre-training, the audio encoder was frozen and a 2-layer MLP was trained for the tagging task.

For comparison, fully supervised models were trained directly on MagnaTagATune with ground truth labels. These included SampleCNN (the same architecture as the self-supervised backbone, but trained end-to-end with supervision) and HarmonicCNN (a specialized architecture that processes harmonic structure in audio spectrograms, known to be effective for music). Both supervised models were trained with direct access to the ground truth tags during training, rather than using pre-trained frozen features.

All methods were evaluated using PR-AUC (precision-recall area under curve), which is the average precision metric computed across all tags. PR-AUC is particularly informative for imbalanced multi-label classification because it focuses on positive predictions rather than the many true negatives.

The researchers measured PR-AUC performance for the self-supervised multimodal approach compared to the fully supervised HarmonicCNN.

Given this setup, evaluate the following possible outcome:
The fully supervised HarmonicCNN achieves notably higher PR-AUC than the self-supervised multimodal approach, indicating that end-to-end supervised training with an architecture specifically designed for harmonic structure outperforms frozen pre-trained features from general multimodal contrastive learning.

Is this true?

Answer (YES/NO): YES